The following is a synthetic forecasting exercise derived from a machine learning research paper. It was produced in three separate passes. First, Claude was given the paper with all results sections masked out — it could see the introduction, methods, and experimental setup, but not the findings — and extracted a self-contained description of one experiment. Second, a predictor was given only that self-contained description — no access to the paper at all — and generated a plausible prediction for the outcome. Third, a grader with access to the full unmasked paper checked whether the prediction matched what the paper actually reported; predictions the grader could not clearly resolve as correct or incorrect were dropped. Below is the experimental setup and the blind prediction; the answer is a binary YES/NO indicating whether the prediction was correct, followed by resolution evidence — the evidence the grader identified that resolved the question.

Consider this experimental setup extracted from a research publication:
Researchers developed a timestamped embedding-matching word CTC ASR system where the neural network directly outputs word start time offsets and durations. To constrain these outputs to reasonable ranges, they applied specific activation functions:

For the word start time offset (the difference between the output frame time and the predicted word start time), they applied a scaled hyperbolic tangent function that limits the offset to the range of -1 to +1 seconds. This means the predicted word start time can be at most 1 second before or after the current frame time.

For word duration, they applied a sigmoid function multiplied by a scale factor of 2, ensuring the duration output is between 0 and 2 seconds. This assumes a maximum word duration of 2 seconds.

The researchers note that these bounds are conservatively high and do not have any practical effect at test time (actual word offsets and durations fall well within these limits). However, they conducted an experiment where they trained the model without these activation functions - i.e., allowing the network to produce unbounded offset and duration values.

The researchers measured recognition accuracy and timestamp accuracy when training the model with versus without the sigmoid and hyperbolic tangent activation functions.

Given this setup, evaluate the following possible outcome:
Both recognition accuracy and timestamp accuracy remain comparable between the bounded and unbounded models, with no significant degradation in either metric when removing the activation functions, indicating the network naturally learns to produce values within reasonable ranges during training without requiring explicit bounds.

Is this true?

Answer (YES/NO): NO